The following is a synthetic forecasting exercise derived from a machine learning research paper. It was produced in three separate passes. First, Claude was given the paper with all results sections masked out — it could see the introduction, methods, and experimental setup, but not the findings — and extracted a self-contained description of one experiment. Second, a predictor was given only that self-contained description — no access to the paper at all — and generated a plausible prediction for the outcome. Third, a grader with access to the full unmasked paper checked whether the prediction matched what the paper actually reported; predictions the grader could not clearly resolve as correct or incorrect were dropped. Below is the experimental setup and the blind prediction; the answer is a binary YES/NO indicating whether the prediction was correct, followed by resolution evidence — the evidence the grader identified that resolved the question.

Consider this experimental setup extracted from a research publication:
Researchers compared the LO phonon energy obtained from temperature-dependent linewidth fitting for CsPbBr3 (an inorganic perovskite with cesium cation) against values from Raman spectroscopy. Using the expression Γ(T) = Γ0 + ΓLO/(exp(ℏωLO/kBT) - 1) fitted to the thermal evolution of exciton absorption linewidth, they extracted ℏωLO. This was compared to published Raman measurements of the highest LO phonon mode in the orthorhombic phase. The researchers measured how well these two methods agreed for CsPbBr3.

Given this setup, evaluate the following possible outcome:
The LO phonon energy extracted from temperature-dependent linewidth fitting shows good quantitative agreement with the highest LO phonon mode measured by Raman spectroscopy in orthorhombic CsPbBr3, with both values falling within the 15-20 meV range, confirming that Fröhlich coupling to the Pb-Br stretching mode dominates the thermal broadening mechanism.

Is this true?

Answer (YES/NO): NO